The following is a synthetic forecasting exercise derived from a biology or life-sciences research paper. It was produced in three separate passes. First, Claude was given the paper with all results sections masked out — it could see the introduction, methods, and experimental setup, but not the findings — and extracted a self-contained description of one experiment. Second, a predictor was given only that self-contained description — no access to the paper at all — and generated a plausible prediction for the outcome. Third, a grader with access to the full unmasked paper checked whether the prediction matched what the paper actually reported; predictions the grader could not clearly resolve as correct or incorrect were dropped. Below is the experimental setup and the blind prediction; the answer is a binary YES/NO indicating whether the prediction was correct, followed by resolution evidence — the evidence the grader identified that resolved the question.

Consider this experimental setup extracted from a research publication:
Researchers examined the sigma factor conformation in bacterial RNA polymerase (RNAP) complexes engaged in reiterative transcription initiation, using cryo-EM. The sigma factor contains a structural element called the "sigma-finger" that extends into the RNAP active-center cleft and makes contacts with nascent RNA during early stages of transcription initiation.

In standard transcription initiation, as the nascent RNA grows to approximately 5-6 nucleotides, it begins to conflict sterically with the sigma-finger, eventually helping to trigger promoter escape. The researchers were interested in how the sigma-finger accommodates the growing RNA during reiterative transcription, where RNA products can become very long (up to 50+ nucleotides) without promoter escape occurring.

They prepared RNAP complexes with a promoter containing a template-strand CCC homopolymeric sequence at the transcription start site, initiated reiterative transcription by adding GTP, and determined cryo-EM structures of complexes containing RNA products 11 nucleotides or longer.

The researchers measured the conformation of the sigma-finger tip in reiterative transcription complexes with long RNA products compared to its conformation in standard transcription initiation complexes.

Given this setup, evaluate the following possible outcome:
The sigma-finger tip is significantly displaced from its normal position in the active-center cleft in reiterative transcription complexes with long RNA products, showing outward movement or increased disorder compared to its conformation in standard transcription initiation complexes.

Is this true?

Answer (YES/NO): NO